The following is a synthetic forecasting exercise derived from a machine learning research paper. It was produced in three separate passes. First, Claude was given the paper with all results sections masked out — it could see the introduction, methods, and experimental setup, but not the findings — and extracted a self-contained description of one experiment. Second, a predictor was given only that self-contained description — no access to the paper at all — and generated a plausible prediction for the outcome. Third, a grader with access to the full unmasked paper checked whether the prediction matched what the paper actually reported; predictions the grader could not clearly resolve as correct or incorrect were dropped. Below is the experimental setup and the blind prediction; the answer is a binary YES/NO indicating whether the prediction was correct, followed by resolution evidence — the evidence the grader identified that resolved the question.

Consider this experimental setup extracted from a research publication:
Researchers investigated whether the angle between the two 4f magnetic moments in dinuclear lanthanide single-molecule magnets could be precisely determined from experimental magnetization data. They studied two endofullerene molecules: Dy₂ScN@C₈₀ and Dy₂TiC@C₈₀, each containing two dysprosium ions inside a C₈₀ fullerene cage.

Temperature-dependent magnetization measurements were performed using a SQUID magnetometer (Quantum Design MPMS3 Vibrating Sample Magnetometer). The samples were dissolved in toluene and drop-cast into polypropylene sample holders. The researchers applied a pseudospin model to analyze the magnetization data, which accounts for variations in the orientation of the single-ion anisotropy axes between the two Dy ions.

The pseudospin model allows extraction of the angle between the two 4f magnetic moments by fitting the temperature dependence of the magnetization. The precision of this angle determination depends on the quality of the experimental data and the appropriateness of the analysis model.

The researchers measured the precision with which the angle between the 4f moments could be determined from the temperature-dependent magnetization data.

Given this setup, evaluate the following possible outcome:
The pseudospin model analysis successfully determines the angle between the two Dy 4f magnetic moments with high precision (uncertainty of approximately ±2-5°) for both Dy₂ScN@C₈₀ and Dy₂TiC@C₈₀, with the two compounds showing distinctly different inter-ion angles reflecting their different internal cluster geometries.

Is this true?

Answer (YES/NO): NO